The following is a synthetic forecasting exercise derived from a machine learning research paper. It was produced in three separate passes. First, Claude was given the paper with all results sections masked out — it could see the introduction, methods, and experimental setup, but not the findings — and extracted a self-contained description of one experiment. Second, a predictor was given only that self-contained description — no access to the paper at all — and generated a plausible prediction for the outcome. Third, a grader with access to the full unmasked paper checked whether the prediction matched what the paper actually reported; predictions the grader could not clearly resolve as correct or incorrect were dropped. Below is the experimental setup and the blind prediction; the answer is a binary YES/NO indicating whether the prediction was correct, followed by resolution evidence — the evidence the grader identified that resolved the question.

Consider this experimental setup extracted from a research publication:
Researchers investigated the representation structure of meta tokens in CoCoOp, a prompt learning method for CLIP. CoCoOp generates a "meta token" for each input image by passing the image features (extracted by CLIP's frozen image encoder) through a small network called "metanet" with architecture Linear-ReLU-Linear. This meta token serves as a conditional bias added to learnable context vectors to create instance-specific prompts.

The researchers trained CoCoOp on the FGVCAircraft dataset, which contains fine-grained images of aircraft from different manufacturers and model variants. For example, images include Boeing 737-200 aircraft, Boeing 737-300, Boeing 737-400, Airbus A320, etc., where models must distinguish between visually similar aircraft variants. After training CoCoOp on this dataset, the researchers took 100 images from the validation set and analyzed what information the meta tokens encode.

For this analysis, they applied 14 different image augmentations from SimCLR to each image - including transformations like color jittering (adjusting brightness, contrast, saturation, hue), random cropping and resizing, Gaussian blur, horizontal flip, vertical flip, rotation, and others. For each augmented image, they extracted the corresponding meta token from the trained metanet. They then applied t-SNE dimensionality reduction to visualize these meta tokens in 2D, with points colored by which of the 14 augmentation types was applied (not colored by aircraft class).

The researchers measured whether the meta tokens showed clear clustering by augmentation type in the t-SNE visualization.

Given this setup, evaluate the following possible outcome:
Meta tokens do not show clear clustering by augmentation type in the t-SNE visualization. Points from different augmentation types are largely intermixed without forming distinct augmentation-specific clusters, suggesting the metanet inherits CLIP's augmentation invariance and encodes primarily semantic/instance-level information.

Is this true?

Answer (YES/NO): NO